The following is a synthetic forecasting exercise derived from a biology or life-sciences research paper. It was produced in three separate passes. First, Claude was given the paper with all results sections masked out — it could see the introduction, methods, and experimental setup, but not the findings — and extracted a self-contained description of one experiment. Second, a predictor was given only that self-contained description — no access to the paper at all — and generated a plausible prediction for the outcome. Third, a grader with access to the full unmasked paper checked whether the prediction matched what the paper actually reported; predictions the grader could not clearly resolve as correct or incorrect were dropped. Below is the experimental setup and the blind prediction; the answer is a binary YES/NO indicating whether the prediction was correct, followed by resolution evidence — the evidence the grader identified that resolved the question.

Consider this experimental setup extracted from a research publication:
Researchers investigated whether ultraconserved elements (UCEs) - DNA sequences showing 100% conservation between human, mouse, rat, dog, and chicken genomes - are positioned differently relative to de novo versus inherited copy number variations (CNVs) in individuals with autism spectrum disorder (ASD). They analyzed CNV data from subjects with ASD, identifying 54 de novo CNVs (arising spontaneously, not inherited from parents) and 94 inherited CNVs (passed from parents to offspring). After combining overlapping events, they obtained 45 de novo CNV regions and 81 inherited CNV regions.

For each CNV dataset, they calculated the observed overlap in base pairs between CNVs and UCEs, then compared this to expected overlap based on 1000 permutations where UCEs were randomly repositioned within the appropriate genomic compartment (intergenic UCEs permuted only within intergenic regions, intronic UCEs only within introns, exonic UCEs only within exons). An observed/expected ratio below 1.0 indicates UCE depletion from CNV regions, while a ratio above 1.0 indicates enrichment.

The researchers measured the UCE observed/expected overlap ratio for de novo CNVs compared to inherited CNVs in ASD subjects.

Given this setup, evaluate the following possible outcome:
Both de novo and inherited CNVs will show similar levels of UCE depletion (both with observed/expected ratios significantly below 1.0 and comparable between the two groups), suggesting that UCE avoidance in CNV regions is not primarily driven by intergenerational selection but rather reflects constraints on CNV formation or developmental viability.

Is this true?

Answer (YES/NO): NO